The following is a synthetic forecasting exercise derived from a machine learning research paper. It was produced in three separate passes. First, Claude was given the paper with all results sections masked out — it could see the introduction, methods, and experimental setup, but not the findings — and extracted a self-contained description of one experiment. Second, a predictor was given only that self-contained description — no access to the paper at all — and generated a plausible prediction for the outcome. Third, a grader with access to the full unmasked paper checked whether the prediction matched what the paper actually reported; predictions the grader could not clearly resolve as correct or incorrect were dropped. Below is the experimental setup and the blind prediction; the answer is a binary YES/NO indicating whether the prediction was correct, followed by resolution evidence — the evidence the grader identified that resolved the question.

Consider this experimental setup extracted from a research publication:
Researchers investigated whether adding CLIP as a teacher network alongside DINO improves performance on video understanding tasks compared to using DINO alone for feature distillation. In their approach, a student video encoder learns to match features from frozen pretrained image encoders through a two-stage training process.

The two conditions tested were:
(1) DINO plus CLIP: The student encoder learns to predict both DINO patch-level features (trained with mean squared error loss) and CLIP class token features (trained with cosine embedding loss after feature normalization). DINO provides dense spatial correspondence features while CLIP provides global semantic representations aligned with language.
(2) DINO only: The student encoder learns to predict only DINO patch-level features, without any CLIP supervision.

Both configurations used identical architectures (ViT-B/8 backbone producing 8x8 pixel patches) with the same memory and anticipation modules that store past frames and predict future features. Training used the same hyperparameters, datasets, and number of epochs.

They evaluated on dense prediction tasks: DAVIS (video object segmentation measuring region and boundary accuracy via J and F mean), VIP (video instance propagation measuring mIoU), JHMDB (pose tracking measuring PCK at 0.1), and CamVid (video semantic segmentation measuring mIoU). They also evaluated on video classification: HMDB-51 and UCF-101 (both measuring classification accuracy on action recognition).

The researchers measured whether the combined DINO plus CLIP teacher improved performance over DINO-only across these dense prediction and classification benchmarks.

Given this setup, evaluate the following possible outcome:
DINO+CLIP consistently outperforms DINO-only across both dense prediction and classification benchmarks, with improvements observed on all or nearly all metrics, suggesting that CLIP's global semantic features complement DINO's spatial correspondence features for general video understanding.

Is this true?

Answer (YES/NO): NO